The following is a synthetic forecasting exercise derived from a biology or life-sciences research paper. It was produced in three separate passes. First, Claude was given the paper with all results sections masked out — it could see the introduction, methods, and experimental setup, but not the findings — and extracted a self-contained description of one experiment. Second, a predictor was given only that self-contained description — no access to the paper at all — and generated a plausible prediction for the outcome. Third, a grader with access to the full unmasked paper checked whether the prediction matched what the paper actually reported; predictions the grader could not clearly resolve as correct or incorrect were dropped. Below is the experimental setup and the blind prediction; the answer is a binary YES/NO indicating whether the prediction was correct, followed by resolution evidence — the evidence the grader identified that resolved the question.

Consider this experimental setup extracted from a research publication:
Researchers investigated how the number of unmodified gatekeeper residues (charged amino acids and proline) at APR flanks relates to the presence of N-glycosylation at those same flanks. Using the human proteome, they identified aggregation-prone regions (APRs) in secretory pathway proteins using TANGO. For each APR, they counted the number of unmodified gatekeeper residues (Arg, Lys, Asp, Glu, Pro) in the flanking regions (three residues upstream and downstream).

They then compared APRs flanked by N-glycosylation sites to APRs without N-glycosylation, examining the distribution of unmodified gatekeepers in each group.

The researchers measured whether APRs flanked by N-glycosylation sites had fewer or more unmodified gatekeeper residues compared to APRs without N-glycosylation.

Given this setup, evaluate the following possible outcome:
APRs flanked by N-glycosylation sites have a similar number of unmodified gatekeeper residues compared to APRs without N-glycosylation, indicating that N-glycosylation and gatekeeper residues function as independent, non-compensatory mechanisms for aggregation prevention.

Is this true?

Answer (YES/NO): NO